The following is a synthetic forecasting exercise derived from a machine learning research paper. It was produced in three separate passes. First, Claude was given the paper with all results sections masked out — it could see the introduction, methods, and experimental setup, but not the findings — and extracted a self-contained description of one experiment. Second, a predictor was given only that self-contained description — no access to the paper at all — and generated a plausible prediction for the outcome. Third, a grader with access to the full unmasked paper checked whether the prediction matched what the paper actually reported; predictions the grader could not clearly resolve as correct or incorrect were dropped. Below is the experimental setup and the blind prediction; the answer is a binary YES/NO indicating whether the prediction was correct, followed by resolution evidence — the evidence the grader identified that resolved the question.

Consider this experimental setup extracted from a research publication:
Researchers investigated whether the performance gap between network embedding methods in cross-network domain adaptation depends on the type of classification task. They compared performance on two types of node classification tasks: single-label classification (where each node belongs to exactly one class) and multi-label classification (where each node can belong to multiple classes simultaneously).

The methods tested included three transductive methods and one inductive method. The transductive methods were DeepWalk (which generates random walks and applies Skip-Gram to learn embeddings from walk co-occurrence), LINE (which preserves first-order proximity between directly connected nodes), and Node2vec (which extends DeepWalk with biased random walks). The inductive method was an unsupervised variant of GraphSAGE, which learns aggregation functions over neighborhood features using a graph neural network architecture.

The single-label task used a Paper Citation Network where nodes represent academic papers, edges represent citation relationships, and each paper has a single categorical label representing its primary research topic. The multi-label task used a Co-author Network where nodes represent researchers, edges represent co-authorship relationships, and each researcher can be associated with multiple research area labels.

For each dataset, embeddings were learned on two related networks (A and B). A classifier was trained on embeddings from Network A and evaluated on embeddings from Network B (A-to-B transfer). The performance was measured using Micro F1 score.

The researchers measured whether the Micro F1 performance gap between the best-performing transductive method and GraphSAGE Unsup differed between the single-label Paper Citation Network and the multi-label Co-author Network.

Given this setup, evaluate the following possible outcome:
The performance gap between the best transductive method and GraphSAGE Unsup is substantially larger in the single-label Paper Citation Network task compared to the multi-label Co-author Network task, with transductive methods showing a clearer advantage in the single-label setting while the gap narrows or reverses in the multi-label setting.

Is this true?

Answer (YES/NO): NO